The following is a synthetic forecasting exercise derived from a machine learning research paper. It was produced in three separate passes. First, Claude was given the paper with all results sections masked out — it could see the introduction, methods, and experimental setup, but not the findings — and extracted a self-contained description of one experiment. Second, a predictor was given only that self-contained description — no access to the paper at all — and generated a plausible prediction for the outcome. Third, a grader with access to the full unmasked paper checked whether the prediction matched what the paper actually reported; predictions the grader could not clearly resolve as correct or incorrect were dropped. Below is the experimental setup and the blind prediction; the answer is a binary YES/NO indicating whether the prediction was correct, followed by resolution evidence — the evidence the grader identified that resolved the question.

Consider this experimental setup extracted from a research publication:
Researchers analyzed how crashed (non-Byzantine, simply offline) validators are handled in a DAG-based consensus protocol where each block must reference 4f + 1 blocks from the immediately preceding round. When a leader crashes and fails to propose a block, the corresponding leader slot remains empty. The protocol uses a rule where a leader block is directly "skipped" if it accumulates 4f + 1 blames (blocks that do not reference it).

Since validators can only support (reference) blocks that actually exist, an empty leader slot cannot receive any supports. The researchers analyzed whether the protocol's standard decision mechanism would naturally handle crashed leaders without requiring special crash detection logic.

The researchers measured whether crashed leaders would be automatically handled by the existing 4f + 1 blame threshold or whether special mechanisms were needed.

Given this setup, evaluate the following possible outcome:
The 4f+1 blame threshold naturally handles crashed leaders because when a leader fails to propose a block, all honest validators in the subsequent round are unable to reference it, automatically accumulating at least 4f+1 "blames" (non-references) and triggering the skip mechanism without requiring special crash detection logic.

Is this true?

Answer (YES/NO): YES